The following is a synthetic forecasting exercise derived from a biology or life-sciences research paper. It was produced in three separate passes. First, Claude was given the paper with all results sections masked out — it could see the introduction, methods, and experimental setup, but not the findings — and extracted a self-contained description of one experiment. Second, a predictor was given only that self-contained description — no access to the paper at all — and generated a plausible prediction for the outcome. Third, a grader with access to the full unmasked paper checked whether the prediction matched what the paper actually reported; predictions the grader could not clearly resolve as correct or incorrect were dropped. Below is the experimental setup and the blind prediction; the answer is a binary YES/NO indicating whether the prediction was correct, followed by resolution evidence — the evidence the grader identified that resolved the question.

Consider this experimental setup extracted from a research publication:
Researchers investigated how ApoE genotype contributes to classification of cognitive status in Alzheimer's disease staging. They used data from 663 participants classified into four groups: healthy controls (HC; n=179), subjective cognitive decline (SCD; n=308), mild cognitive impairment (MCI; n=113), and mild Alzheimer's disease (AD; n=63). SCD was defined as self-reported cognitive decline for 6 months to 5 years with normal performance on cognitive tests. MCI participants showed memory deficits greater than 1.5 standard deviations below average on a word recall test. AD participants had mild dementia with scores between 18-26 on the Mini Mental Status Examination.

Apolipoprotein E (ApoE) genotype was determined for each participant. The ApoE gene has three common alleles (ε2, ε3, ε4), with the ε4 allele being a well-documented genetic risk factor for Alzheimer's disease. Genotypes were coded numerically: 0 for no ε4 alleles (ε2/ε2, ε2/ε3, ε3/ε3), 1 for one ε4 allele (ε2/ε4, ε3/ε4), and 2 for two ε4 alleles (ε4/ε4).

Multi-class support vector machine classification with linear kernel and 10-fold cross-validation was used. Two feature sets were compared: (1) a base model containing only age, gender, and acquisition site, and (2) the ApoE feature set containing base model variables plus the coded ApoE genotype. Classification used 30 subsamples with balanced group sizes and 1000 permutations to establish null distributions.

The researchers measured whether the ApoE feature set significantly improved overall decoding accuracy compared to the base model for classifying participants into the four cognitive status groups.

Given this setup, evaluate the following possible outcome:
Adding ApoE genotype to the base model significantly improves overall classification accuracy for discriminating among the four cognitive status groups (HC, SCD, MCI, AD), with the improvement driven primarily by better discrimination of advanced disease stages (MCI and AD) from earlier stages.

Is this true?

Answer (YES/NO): NO